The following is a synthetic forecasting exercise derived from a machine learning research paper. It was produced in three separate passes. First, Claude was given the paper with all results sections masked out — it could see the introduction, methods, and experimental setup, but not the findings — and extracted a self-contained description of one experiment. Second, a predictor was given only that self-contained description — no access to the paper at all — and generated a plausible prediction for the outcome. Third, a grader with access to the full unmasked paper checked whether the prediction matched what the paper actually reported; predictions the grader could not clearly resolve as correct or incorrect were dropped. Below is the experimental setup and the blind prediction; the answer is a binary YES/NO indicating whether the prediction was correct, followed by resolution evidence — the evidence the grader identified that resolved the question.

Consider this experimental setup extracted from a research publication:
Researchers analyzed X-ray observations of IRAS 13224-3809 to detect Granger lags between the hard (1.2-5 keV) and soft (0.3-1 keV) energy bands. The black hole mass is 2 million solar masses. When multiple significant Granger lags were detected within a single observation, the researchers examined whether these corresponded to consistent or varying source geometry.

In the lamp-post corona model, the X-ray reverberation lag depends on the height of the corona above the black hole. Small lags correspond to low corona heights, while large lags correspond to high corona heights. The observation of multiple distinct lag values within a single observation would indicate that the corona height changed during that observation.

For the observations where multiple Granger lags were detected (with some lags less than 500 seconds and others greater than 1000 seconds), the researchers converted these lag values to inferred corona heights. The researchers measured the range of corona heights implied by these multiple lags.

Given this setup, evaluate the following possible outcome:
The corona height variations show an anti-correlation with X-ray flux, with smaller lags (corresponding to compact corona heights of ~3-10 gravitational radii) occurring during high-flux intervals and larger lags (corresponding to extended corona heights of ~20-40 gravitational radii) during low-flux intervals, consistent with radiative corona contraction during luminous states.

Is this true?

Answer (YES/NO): NO